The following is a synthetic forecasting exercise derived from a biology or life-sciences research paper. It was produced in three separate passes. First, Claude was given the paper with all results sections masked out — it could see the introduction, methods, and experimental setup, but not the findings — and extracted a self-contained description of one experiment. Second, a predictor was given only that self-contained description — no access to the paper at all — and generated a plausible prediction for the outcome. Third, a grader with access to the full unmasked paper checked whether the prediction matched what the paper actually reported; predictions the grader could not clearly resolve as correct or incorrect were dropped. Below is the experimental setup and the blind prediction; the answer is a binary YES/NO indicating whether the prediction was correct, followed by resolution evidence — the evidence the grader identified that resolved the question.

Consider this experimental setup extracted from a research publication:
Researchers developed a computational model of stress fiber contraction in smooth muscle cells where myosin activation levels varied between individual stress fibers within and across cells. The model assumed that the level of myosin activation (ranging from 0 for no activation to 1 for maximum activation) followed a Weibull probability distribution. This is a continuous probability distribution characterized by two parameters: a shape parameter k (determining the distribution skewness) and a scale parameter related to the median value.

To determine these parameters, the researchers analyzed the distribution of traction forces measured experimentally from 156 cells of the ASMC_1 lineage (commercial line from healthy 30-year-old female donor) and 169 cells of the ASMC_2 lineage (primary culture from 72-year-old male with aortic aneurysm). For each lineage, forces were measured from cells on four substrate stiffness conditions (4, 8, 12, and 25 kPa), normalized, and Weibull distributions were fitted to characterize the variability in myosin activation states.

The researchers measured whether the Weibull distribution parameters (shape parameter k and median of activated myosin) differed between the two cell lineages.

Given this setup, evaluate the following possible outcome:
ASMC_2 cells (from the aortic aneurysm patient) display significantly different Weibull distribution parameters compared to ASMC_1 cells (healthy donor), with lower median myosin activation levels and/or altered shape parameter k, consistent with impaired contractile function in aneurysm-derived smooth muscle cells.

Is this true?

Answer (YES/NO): NO